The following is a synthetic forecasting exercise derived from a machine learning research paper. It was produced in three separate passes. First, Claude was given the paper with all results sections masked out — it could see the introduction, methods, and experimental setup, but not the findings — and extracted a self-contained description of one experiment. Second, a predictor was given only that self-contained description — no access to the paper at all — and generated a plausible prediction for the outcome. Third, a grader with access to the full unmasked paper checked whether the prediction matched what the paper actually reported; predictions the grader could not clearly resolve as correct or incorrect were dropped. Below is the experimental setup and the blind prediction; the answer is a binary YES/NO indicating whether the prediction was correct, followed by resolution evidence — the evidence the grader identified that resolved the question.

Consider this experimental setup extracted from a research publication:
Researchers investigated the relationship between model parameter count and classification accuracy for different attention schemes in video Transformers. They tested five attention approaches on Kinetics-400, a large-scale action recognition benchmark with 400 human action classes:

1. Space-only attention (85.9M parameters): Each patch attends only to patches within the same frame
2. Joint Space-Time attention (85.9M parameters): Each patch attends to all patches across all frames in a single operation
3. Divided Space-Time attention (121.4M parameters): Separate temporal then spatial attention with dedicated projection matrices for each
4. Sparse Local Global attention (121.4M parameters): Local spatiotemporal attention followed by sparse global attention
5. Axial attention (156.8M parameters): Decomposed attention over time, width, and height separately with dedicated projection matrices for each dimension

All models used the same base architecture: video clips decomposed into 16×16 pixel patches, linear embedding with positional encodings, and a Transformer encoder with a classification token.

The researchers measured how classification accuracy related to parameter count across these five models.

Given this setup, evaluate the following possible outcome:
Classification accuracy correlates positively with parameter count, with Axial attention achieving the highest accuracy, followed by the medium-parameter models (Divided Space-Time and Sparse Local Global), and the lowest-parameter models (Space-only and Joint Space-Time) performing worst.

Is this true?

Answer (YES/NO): NO